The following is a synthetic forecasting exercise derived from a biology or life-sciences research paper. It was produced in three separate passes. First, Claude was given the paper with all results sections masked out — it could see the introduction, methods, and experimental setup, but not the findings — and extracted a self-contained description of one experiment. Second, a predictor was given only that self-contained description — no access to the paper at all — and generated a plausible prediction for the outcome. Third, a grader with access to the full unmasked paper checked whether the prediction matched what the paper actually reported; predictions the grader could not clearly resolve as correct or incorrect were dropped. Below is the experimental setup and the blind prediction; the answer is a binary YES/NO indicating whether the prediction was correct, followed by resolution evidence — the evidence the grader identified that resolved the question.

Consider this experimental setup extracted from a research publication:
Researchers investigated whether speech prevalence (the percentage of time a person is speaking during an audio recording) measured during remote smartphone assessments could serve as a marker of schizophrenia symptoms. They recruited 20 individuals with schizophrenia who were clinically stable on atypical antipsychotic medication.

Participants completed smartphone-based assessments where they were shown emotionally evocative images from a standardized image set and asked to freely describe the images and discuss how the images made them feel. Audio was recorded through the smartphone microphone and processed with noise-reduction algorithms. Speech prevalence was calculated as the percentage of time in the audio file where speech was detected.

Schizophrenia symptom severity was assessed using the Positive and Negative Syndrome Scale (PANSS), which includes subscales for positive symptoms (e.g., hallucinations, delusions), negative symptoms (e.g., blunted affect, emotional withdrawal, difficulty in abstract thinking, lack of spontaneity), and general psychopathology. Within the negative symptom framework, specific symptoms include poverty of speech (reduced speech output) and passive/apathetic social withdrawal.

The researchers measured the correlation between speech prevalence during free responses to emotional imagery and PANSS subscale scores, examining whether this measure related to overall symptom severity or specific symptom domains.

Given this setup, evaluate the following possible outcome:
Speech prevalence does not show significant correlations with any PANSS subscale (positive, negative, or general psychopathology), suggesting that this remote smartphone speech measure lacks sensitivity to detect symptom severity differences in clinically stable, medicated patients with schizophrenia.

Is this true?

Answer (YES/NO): NO